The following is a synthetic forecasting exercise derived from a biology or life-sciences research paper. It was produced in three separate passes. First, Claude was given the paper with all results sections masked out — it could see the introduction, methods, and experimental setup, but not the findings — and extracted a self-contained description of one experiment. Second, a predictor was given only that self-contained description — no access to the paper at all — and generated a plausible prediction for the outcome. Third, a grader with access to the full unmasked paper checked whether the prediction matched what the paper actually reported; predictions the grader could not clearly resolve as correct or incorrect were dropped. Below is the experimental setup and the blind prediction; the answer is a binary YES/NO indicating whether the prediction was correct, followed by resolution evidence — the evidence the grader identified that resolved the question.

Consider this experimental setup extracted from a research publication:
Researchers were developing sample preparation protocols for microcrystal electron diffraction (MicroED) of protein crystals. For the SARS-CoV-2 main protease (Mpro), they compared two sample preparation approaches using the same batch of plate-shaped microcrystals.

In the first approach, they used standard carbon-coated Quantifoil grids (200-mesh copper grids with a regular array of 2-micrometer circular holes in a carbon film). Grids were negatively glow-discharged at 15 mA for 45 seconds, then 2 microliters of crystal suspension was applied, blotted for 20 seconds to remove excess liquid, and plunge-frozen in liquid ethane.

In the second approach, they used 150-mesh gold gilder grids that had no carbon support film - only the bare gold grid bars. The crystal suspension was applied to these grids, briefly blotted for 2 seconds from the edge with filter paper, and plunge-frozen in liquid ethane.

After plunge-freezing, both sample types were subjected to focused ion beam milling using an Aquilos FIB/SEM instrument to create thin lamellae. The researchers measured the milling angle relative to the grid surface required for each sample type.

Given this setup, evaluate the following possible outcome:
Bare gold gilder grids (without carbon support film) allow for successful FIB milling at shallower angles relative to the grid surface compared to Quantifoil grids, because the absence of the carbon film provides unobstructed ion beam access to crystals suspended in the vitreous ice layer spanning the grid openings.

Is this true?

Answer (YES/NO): YES